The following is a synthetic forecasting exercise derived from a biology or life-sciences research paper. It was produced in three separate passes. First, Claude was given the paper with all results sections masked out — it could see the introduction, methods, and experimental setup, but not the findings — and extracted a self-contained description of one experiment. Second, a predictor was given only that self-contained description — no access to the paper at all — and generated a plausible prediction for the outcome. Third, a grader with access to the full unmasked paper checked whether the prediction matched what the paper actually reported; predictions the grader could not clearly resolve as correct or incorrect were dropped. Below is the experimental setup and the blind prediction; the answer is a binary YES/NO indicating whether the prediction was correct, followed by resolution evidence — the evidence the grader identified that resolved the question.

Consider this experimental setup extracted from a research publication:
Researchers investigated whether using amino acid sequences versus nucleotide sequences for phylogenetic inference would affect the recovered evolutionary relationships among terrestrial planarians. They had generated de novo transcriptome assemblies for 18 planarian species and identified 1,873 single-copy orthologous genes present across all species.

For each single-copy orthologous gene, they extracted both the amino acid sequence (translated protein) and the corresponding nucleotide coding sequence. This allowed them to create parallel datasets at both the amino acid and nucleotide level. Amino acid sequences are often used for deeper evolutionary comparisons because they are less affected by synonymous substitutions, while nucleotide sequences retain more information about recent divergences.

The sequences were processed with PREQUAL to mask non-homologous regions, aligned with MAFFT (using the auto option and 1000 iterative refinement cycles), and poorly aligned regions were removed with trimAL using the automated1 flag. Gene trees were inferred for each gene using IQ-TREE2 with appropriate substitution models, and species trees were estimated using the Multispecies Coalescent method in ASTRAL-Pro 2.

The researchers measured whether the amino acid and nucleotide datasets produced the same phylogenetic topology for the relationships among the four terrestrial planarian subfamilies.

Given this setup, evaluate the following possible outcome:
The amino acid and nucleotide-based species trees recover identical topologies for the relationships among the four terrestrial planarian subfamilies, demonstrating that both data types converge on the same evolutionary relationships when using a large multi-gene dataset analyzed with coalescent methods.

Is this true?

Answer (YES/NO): NO